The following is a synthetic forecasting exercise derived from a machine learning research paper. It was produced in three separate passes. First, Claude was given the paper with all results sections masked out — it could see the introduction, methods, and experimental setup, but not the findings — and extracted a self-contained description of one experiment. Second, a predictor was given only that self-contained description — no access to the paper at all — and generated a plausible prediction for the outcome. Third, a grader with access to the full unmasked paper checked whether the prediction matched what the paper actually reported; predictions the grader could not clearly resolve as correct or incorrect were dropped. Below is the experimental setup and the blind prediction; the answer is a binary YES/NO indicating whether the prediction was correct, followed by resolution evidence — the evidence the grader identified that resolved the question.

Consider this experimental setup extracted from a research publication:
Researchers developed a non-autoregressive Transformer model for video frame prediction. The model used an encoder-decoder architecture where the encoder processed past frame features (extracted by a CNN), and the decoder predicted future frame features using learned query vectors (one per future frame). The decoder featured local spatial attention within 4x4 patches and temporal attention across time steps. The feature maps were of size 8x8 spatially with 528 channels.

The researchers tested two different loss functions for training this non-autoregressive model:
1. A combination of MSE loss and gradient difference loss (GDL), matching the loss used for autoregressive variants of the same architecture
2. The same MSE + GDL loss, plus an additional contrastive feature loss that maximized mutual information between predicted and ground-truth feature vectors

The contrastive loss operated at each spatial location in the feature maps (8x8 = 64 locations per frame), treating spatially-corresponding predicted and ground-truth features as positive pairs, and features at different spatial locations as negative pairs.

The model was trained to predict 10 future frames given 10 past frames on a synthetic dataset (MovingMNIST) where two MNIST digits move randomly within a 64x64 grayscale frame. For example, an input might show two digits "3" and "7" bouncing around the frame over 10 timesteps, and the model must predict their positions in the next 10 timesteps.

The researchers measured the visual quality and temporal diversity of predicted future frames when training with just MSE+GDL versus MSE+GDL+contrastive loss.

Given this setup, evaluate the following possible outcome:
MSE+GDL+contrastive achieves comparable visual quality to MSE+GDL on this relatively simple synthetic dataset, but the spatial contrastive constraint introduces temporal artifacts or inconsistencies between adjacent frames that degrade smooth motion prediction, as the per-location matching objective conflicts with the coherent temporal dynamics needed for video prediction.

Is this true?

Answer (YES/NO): NO